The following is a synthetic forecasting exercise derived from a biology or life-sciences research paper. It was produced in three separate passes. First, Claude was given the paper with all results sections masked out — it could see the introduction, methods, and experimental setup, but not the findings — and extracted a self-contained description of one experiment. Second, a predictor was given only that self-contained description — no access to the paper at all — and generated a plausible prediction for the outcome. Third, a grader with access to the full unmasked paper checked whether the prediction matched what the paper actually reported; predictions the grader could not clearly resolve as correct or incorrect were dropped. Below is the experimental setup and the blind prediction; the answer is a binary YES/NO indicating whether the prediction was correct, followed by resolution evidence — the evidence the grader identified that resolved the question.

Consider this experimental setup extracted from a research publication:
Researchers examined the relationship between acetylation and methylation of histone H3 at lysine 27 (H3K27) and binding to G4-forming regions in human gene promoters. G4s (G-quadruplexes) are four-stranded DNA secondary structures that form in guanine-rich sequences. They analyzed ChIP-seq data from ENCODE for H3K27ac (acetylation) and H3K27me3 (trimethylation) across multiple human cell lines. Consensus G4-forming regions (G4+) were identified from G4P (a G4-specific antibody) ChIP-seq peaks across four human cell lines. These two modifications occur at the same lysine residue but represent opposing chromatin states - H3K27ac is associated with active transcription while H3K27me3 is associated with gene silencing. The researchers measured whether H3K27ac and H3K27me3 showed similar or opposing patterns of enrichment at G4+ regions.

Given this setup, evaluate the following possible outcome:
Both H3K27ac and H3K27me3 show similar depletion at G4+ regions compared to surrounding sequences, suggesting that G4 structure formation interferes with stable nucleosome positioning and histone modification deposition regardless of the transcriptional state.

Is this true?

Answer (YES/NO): NO